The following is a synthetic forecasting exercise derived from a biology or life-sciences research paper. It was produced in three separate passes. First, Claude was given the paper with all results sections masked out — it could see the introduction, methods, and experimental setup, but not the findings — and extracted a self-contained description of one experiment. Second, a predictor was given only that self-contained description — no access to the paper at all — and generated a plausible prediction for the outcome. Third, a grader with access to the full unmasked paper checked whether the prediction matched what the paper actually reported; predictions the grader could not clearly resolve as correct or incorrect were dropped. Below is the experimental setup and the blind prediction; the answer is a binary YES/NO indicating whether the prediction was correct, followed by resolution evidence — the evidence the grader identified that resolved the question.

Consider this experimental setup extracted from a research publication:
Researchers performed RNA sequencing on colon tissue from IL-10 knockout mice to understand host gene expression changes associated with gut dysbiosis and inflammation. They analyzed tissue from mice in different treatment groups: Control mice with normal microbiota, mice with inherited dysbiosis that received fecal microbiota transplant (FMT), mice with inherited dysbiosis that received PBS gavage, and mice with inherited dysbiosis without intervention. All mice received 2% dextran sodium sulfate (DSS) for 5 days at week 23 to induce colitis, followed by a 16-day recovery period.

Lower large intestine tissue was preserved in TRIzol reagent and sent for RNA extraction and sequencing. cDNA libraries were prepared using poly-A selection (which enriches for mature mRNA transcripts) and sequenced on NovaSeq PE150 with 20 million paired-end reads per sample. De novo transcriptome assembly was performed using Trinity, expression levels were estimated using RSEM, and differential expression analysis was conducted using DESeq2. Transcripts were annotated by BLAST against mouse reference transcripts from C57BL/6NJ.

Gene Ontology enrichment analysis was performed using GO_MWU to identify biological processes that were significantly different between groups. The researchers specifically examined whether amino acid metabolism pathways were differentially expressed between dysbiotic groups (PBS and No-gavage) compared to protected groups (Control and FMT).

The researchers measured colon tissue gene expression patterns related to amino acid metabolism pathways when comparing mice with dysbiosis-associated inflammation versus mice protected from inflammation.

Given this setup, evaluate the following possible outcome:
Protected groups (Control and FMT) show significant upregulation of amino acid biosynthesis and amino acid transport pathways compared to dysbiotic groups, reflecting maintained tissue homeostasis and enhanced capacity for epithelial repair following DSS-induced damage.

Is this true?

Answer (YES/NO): NO